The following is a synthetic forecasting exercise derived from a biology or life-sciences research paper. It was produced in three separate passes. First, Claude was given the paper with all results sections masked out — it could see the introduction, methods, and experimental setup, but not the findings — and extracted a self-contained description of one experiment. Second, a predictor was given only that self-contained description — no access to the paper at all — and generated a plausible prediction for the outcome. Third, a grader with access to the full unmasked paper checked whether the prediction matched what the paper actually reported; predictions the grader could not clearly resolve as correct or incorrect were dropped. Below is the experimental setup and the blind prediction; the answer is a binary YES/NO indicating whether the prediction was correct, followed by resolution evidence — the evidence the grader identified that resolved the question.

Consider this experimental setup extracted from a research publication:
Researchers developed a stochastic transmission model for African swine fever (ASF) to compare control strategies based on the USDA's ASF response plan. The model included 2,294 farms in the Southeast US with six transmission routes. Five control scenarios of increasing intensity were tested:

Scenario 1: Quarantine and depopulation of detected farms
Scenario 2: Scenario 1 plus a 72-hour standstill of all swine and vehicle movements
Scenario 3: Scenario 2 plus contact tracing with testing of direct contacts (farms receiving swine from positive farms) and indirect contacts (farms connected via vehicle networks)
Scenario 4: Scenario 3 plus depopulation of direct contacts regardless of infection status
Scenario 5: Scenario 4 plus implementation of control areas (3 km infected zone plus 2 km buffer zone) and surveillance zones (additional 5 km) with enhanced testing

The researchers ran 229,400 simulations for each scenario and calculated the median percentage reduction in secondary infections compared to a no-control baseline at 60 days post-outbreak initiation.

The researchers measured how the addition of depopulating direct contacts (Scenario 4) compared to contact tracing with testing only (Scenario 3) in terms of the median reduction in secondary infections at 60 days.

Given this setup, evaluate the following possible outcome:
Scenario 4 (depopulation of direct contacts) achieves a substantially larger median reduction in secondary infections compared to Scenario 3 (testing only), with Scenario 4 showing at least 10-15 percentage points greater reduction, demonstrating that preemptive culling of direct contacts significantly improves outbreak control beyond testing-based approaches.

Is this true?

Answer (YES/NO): NO